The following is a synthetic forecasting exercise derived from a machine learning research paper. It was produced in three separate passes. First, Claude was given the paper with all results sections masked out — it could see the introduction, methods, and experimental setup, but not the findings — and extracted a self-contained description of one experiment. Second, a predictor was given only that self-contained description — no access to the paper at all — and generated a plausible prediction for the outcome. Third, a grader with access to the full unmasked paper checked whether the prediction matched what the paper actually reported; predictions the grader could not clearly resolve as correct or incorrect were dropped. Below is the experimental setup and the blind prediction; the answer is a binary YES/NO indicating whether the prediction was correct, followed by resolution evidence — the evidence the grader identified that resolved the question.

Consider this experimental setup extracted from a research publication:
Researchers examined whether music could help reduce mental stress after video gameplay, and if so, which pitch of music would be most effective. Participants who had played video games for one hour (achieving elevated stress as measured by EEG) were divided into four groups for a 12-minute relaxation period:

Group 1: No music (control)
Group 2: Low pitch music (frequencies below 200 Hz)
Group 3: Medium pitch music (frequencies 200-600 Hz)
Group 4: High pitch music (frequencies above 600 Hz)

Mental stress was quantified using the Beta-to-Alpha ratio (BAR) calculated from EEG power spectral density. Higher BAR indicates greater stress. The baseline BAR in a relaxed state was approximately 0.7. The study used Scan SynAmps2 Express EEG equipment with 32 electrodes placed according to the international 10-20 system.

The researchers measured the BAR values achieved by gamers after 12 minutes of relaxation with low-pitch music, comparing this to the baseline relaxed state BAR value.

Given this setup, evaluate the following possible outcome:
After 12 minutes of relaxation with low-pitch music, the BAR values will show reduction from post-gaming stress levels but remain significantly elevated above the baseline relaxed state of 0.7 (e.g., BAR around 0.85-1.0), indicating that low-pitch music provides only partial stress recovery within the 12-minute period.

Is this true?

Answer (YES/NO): NO